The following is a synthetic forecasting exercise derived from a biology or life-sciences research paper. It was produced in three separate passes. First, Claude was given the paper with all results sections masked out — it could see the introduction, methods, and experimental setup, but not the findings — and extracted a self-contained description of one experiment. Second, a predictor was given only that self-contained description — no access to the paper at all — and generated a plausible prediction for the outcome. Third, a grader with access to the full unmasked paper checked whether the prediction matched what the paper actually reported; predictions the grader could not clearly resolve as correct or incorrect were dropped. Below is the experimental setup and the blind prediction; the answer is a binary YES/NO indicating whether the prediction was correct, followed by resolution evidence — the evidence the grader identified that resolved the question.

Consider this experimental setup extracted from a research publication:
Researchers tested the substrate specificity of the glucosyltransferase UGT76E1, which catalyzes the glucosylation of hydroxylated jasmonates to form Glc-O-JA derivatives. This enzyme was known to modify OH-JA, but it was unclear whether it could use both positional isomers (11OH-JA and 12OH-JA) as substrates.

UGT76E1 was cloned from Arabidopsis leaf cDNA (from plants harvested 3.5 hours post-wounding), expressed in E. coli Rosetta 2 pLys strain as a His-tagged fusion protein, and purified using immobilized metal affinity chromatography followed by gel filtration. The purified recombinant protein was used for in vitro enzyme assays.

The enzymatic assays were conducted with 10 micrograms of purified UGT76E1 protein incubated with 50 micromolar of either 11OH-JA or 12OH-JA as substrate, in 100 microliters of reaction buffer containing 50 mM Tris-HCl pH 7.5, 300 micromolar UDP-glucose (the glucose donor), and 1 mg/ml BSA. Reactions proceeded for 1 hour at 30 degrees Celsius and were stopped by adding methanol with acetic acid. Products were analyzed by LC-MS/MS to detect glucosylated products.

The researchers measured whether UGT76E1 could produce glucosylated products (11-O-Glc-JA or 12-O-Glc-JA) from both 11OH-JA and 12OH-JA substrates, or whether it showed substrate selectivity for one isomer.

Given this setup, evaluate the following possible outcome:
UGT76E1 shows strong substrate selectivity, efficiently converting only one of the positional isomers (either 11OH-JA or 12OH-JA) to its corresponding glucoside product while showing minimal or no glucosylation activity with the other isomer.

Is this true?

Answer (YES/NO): NO